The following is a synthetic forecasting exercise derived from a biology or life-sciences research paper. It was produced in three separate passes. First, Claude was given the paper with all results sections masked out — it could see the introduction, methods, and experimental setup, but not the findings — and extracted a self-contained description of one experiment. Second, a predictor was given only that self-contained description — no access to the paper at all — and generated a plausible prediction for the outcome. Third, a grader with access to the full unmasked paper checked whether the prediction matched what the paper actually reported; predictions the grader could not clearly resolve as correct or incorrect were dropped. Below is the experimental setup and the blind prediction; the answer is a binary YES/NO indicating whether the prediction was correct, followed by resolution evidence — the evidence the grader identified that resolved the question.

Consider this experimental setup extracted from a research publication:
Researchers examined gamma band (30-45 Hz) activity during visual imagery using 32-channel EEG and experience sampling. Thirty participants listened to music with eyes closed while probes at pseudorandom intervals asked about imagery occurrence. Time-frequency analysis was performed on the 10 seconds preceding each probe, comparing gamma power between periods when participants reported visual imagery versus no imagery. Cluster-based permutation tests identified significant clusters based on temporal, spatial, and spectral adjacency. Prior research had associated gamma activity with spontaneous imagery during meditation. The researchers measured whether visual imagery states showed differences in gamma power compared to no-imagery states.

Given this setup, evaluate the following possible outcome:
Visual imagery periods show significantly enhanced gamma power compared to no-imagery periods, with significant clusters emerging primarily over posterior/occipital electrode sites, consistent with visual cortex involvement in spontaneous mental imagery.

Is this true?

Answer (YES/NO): NO